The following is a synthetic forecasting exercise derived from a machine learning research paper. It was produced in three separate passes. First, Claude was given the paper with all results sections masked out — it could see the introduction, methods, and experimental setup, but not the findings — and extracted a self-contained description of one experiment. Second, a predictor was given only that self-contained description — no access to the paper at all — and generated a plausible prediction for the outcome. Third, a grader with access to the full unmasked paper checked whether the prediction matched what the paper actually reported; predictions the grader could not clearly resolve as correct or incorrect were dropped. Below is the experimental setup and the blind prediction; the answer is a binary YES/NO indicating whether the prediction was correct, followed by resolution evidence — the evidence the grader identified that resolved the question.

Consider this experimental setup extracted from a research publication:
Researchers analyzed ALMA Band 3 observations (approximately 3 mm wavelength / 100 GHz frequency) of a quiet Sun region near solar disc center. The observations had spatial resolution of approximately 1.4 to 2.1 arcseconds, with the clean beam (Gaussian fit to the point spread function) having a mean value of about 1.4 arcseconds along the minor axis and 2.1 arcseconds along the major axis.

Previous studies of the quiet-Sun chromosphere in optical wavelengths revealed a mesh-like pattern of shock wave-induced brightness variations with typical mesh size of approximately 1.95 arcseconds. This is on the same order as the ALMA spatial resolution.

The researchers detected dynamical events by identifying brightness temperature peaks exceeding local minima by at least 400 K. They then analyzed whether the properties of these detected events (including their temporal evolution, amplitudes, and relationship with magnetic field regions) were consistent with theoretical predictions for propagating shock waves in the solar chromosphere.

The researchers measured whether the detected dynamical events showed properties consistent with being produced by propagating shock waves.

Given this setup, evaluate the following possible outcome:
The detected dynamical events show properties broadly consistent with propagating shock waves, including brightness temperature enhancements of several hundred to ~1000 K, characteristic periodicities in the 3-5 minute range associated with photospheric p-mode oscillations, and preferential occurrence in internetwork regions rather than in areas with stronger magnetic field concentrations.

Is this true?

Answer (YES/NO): NO